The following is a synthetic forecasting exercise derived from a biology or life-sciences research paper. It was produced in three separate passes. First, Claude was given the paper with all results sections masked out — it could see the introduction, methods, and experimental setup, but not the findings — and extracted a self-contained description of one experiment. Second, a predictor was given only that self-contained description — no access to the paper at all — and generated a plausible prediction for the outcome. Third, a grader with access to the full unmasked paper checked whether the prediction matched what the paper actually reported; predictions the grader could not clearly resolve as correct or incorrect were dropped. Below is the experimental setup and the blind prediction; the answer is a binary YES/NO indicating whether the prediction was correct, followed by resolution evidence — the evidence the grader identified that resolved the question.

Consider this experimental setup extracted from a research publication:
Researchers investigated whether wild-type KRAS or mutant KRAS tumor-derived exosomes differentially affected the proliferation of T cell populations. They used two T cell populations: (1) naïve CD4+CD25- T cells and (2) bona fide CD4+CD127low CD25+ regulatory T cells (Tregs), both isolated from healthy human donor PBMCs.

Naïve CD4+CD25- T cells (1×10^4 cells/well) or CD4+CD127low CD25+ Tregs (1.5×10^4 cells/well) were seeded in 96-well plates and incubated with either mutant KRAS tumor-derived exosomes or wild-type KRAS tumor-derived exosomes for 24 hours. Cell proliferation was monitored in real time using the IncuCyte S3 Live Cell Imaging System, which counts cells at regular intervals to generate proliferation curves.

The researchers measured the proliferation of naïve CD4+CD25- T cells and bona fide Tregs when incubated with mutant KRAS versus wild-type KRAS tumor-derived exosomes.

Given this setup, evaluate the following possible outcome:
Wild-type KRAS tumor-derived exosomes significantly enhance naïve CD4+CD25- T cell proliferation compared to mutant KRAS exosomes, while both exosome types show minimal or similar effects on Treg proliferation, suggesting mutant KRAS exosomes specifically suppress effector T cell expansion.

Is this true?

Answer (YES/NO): NO